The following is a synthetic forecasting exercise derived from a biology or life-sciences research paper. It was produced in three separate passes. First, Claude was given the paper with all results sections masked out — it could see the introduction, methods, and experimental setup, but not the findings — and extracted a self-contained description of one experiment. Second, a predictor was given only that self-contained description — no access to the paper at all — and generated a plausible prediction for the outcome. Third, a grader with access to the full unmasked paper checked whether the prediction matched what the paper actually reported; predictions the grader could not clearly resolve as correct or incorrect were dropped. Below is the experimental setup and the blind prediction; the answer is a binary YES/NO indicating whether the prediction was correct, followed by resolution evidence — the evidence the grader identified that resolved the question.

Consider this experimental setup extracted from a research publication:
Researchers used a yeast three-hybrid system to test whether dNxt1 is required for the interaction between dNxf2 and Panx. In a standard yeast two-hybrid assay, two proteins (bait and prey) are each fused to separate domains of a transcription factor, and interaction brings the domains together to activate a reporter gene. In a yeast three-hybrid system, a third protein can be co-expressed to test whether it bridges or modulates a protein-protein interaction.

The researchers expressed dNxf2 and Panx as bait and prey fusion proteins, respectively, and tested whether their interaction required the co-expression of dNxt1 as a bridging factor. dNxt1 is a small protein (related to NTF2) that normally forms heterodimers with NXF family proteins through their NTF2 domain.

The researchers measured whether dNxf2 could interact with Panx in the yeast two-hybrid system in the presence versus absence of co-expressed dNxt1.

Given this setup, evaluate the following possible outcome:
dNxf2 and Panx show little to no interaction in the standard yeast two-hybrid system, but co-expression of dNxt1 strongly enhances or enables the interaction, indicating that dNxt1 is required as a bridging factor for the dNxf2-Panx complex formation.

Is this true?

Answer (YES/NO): NO